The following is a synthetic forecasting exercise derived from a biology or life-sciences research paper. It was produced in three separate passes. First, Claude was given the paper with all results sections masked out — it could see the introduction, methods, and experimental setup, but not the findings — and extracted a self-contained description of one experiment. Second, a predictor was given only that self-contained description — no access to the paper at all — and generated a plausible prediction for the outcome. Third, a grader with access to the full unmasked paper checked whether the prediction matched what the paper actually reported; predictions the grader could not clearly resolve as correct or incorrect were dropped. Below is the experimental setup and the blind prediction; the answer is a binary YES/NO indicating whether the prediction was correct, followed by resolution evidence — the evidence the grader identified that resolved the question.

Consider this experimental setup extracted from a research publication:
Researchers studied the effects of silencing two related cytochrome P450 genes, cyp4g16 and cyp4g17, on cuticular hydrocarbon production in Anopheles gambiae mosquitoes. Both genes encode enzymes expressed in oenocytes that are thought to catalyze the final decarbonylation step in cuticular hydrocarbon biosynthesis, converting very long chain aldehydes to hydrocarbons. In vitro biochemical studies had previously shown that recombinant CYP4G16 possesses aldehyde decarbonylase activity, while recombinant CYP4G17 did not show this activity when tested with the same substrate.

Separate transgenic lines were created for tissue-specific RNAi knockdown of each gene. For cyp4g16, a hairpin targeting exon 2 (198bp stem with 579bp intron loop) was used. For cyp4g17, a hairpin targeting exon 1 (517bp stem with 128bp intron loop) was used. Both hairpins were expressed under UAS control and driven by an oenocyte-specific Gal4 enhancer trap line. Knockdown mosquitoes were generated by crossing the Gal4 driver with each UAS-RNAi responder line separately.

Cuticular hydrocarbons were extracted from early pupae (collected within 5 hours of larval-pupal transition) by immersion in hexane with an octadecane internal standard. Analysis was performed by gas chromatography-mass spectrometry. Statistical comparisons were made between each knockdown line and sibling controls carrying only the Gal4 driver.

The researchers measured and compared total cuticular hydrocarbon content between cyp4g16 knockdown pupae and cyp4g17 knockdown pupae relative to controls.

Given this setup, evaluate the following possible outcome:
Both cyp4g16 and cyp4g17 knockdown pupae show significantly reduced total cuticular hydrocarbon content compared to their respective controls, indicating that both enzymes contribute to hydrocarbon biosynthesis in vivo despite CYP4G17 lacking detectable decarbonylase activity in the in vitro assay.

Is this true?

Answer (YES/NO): YES